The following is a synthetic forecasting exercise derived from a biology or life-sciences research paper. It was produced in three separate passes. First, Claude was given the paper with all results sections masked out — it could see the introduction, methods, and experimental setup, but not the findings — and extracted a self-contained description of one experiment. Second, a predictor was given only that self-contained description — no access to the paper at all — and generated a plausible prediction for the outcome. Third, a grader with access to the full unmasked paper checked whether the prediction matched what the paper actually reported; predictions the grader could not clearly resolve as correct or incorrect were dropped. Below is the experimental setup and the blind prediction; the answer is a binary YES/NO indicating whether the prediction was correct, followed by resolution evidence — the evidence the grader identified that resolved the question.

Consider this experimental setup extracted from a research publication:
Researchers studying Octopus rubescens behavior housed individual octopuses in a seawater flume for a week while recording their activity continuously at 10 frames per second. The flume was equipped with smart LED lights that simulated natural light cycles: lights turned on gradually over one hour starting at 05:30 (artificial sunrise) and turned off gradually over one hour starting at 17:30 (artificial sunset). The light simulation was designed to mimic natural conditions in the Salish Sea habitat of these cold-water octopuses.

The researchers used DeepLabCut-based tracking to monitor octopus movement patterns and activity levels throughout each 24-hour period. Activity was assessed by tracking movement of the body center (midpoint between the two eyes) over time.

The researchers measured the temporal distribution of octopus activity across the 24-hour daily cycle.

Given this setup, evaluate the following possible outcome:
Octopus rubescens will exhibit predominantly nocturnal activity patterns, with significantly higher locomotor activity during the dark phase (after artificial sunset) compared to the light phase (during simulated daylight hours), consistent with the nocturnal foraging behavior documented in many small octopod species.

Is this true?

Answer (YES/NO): YES